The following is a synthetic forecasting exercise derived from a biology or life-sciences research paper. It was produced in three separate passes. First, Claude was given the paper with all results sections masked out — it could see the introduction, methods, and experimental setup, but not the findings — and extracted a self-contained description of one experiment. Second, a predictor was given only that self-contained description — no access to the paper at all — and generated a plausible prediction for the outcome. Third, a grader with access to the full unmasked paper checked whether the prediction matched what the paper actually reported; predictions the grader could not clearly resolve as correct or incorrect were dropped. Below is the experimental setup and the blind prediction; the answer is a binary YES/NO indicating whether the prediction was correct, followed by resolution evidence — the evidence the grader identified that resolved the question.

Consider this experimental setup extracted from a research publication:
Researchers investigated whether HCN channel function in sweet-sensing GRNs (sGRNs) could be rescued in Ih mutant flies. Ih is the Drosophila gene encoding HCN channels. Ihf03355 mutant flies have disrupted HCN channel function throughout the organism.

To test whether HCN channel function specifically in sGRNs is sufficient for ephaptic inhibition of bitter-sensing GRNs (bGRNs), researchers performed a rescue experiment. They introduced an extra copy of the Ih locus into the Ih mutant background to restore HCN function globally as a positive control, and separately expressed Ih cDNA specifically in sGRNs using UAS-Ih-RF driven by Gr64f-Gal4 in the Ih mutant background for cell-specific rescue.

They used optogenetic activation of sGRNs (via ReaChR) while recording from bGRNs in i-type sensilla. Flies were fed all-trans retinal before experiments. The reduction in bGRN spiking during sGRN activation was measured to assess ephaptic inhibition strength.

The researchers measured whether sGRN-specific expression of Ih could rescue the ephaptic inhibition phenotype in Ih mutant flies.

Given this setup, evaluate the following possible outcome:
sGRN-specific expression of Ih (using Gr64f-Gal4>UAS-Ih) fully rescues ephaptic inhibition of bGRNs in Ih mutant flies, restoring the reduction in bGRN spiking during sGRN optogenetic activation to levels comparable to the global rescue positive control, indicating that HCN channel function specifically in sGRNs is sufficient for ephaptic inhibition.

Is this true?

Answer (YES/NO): NO